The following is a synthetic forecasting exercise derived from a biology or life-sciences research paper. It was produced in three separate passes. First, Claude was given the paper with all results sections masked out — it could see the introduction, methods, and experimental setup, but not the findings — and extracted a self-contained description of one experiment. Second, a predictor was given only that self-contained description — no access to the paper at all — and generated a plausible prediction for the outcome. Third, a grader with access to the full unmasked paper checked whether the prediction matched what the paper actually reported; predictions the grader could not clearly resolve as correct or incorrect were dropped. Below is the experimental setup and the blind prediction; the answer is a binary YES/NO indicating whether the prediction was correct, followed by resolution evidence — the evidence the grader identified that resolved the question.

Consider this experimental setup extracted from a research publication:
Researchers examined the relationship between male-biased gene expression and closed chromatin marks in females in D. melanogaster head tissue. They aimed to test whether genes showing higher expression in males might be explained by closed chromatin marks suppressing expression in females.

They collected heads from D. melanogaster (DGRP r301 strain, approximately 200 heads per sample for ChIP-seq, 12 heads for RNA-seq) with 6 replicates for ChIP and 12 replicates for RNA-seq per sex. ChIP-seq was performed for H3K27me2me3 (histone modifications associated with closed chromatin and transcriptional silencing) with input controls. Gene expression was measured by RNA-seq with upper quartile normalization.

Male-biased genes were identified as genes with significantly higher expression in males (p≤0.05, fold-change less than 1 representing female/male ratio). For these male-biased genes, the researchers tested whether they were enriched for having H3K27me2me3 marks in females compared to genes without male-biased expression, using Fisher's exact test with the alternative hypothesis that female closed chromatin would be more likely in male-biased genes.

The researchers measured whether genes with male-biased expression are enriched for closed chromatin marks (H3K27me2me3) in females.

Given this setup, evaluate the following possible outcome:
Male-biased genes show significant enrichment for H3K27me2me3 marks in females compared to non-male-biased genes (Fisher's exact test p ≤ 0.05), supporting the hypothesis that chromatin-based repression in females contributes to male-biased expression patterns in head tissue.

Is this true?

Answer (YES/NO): YES